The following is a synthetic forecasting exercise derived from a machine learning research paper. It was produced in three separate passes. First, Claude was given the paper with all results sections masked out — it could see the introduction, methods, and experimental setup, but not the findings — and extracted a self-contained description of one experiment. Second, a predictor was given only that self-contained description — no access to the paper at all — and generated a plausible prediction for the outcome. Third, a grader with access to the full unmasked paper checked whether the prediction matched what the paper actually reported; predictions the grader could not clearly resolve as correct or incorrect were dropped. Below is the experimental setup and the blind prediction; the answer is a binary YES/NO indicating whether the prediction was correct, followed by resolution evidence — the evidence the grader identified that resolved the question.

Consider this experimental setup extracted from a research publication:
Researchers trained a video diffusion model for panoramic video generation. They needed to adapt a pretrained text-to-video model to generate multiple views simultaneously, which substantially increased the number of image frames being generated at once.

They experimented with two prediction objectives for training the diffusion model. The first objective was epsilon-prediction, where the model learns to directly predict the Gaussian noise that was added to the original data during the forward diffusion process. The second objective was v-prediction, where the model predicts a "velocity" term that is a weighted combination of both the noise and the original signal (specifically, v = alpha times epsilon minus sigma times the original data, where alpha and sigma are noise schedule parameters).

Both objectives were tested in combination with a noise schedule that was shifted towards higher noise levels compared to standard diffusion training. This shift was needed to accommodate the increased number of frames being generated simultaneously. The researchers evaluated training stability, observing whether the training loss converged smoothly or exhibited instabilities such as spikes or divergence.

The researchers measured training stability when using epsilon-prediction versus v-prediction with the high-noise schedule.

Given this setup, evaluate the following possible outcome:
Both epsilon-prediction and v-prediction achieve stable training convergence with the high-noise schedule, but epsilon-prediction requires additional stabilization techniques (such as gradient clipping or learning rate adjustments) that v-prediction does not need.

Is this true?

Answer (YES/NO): NO